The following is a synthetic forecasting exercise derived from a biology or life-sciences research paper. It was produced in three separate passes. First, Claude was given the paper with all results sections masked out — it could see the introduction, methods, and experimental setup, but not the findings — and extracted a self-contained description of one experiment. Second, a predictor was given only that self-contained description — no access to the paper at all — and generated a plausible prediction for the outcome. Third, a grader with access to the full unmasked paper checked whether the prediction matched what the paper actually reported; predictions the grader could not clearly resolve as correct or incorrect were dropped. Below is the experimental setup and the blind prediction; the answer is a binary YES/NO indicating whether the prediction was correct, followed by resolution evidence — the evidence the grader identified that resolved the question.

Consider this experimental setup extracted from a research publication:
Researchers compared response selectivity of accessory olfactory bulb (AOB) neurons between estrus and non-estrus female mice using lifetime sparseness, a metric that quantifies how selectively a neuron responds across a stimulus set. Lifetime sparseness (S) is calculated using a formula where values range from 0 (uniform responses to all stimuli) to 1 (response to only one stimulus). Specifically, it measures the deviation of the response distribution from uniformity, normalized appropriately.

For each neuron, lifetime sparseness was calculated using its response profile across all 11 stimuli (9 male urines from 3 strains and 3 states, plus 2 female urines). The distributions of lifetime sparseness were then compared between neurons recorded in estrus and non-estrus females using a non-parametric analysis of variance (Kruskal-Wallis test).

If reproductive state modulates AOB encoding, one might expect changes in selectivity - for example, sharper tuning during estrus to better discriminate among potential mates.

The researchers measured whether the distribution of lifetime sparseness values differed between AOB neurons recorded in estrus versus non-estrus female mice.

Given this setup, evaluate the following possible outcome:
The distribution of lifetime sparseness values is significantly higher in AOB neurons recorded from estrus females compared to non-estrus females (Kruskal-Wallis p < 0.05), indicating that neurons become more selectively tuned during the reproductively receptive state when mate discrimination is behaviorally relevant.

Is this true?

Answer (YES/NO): YES